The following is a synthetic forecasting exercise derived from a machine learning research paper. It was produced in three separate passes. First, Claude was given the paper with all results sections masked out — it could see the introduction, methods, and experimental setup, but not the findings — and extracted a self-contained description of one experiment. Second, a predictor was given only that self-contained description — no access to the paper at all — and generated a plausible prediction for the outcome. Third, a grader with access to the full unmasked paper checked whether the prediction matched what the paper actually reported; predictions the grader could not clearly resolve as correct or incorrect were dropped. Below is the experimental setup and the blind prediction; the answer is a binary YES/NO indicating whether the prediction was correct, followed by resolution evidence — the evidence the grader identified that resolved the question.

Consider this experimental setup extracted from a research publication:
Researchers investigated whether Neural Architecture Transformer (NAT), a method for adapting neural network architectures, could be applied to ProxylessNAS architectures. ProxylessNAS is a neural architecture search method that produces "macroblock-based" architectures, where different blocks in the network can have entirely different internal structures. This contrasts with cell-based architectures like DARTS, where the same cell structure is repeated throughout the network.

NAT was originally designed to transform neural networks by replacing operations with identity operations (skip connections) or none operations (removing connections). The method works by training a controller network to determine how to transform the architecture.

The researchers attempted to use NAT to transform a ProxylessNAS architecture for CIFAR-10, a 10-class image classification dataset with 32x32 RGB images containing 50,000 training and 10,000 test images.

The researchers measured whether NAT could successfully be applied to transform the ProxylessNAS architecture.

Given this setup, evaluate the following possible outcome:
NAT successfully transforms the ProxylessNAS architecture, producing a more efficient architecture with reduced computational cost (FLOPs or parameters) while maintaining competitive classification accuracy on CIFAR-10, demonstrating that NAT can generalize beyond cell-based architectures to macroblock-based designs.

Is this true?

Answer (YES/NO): NO